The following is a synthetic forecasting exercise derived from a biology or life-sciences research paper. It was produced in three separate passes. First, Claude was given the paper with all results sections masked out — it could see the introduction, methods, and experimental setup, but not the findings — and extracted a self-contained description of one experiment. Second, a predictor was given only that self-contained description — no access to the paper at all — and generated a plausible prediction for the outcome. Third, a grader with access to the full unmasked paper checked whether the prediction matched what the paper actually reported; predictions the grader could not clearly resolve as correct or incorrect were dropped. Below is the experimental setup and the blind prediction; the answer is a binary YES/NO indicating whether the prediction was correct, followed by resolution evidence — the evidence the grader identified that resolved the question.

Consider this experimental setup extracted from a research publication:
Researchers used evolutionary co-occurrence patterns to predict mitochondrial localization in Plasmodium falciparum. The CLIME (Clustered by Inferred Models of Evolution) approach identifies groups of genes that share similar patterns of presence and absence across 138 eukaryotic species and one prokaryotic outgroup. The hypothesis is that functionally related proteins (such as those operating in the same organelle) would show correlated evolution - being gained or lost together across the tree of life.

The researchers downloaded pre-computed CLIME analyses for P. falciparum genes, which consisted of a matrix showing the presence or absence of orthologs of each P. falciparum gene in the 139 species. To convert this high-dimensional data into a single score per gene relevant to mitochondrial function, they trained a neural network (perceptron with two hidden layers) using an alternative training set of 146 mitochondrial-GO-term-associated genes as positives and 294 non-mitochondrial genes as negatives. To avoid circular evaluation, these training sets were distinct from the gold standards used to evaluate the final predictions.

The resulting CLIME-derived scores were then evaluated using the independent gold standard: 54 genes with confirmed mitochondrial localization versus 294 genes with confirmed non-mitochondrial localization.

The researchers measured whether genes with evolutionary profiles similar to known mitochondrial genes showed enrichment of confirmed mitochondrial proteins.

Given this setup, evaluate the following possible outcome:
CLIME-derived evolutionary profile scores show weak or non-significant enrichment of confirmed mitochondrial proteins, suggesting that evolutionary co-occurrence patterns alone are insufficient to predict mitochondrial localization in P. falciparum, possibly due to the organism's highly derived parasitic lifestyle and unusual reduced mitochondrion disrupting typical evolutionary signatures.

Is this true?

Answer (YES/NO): NO